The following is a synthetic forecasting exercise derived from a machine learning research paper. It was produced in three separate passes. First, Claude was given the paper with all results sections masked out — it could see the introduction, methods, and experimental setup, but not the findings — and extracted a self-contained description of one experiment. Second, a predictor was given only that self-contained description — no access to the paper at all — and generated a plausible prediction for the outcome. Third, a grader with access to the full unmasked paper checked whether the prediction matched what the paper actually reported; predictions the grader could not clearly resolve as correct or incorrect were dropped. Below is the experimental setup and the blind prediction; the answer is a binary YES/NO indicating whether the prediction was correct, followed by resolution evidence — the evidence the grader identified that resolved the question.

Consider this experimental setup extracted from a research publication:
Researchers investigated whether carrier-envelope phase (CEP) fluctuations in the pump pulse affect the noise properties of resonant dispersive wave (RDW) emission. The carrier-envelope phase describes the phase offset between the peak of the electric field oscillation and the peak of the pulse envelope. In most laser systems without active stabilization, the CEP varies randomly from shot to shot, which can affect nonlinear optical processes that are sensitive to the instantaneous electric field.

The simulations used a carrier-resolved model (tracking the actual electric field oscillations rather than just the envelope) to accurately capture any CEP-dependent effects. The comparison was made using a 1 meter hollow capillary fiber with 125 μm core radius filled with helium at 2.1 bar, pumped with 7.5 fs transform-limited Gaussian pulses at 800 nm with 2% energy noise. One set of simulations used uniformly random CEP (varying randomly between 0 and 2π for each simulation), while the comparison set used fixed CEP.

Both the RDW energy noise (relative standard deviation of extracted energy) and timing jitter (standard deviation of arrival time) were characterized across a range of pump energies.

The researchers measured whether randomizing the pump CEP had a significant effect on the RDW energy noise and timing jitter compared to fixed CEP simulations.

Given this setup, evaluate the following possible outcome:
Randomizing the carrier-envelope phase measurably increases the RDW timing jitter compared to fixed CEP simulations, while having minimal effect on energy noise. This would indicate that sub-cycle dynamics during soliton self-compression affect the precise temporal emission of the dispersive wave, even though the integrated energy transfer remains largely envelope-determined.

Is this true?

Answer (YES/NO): NO